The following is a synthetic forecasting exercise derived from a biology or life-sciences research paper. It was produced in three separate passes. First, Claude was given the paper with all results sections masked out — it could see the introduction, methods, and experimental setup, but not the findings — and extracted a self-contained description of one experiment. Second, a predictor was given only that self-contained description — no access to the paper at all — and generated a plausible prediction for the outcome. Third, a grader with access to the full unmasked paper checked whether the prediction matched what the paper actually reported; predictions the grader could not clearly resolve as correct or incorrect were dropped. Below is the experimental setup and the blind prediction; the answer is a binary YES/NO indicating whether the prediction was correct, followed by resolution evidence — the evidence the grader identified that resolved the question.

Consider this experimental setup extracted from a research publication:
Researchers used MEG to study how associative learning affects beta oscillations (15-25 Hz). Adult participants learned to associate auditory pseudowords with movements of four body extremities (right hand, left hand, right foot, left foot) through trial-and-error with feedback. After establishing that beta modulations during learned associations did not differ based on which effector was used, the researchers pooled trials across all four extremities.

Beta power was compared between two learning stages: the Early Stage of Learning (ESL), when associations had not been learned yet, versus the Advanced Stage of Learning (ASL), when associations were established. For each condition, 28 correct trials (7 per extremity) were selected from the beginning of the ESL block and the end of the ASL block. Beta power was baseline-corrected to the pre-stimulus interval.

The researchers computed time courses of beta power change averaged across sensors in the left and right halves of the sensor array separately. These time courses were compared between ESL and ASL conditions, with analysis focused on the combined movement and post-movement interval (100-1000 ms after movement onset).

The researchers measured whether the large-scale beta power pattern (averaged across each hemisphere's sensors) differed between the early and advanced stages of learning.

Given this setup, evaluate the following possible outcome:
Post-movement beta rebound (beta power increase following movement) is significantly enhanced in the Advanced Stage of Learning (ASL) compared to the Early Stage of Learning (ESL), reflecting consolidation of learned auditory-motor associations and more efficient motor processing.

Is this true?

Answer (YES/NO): NO